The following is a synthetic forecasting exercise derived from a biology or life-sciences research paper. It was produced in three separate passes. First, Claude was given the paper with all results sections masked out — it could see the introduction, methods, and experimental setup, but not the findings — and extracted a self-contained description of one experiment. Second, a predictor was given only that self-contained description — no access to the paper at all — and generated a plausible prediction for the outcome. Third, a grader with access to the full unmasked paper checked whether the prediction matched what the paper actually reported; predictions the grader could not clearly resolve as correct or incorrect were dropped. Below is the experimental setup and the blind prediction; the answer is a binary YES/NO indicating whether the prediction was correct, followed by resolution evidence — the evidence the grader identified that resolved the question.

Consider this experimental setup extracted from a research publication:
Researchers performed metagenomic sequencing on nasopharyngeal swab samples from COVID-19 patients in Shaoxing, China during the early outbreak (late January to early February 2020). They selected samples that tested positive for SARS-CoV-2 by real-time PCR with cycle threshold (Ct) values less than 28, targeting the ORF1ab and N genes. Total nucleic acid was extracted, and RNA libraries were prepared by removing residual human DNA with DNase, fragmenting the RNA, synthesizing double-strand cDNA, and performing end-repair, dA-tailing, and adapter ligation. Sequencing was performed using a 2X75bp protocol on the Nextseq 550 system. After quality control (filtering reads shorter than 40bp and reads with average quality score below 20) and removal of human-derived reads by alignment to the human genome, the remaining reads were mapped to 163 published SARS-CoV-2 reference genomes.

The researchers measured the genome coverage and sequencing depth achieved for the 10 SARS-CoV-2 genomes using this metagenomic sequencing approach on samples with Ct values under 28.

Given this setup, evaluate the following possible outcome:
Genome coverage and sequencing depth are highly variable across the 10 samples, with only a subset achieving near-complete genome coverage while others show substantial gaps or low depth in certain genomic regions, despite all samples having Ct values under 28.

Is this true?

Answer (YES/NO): NO